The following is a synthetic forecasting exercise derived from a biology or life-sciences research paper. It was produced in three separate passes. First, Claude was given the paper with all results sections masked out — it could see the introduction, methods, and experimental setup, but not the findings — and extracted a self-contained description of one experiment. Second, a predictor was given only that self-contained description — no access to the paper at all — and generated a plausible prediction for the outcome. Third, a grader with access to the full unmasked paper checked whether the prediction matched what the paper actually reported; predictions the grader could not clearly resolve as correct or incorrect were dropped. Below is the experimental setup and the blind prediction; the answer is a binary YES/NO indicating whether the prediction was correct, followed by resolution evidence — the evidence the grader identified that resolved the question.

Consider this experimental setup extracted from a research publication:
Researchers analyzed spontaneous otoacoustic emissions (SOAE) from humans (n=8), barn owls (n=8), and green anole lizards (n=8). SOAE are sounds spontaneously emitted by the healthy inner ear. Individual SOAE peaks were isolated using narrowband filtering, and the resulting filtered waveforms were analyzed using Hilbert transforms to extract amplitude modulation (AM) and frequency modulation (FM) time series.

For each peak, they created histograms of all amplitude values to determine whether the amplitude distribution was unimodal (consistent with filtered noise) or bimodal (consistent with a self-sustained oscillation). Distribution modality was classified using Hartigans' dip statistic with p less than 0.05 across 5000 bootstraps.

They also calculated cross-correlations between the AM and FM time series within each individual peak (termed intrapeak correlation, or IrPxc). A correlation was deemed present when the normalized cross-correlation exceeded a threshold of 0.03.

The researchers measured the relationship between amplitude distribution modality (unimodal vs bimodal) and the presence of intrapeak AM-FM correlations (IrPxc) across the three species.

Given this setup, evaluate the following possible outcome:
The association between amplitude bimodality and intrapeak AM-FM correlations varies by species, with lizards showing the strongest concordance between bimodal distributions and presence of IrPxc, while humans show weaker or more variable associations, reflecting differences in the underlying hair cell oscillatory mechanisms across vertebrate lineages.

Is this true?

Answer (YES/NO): NO